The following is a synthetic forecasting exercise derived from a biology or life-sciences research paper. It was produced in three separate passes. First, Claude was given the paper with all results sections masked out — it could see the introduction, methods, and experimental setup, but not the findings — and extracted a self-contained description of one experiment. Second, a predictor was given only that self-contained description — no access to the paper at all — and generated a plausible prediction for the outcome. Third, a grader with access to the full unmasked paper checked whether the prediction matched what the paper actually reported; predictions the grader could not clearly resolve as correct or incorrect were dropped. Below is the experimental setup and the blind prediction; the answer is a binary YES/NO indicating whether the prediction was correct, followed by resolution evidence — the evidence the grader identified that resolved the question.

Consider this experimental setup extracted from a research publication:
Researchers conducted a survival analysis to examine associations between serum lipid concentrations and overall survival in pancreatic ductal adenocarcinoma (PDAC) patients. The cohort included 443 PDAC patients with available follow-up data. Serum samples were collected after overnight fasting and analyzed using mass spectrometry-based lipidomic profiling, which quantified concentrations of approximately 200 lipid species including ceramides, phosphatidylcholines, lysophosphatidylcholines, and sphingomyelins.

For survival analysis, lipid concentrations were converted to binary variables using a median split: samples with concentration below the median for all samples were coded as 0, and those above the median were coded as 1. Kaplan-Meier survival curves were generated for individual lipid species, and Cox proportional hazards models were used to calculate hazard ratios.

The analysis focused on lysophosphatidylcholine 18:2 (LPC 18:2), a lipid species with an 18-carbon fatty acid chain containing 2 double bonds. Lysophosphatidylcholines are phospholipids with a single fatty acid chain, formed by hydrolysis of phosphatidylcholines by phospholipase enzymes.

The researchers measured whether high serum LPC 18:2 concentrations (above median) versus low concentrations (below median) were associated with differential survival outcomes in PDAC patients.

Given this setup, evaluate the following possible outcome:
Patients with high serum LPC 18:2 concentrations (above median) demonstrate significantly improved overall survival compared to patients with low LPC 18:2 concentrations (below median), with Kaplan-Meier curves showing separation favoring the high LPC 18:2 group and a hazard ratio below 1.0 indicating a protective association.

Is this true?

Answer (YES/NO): YES